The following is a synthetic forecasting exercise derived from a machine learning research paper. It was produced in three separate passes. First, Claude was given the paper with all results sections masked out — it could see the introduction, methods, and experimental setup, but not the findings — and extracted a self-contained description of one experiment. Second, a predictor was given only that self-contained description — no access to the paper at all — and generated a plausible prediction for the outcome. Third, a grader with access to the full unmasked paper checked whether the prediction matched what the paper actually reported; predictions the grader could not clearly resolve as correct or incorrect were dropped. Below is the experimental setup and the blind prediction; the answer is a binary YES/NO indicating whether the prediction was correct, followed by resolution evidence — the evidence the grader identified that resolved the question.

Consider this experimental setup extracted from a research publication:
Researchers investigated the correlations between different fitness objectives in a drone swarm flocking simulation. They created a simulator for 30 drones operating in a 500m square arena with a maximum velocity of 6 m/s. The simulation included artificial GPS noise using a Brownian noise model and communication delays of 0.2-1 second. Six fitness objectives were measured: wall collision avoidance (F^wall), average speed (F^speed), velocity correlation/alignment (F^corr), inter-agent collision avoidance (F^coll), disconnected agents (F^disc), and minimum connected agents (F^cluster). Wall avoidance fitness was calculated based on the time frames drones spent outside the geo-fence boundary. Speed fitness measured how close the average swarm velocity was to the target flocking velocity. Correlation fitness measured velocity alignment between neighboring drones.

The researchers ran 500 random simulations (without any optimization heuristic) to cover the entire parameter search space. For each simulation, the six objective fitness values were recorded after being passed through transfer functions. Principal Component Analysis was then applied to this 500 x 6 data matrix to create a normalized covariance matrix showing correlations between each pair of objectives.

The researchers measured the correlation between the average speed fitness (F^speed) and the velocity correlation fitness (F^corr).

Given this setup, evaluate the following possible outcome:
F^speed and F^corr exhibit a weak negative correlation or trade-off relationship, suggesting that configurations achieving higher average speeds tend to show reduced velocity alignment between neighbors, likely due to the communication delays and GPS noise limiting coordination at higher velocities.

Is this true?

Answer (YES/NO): YES